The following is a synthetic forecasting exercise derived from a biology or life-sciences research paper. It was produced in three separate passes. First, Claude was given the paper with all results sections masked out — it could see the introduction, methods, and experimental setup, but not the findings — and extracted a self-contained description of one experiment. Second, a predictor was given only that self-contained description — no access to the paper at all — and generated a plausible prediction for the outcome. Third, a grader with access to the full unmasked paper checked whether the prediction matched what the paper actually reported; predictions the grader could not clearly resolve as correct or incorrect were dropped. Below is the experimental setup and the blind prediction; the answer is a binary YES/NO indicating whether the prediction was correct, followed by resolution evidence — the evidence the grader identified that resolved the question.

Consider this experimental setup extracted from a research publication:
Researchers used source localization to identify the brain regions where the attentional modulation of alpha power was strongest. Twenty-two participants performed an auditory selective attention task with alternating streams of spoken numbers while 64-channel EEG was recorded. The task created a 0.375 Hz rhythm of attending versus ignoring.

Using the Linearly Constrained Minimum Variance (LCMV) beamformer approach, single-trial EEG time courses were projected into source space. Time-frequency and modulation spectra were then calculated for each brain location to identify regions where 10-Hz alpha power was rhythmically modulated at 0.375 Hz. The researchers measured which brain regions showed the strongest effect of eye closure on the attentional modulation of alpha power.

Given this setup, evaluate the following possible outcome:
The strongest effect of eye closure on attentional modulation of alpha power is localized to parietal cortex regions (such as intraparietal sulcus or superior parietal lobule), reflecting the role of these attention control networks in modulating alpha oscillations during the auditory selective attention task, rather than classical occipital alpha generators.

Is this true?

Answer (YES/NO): NO